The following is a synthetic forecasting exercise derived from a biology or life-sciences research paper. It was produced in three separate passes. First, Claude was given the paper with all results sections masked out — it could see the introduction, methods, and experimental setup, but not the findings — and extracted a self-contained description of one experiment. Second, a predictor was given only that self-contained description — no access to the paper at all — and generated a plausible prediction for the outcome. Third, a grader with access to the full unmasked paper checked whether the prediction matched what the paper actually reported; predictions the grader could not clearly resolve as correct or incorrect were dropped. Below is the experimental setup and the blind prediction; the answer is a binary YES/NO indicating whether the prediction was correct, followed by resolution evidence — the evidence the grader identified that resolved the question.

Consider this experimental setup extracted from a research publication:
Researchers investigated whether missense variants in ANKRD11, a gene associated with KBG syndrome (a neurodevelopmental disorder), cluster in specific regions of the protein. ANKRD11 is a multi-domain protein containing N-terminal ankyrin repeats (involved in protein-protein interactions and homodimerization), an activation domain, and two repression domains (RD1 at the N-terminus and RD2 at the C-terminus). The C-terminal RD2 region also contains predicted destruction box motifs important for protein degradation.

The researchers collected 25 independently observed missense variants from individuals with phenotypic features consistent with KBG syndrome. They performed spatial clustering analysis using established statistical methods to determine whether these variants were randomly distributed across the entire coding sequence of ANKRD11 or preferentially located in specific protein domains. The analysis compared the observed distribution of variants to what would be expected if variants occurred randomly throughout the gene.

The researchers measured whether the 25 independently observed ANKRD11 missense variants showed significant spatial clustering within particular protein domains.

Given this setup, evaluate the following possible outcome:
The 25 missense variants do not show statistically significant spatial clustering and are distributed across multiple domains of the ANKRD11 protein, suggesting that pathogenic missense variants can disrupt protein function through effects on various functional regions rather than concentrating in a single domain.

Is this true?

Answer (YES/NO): NO